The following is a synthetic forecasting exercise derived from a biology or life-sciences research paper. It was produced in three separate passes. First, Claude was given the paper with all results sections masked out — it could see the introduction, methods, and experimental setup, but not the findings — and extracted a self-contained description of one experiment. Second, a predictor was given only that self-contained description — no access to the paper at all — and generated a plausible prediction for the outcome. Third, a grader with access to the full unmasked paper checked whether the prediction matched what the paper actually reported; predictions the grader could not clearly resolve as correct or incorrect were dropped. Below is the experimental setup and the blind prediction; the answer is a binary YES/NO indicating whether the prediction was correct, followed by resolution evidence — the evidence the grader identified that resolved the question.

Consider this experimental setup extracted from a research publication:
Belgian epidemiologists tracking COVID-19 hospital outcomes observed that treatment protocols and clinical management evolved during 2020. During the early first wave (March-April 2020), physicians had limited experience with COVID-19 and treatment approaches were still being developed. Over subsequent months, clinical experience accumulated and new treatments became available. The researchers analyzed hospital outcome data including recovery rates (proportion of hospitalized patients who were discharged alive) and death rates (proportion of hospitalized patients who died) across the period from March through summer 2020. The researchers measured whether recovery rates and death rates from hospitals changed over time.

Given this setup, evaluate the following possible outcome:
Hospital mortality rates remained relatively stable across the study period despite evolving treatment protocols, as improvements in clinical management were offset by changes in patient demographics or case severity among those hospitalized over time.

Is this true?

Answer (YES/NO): NO